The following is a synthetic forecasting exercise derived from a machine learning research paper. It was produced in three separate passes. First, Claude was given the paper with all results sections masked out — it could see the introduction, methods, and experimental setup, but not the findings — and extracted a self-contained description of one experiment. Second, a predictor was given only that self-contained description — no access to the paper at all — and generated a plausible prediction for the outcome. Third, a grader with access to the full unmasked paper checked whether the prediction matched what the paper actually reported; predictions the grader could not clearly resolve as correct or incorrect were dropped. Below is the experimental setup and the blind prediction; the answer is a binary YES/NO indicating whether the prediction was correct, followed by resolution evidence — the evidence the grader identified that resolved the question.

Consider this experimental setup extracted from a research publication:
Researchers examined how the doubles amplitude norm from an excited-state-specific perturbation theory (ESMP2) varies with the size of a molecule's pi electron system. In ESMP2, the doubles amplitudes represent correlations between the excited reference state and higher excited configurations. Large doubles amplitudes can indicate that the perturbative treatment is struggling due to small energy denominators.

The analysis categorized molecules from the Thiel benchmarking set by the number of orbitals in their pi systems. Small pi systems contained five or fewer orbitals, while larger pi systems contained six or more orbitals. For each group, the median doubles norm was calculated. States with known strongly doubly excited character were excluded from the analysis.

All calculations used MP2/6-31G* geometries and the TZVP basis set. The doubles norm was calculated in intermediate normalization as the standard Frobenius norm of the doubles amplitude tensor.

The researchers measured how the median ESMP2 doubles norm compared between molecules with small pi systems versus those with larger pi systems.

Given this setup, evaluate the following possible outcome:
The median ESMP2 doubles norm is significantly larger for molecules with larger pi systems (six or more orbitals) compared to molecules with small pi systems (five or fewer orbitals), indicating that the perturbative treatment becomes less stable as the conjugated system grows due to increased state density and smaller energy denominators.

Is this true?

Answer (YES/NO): YES